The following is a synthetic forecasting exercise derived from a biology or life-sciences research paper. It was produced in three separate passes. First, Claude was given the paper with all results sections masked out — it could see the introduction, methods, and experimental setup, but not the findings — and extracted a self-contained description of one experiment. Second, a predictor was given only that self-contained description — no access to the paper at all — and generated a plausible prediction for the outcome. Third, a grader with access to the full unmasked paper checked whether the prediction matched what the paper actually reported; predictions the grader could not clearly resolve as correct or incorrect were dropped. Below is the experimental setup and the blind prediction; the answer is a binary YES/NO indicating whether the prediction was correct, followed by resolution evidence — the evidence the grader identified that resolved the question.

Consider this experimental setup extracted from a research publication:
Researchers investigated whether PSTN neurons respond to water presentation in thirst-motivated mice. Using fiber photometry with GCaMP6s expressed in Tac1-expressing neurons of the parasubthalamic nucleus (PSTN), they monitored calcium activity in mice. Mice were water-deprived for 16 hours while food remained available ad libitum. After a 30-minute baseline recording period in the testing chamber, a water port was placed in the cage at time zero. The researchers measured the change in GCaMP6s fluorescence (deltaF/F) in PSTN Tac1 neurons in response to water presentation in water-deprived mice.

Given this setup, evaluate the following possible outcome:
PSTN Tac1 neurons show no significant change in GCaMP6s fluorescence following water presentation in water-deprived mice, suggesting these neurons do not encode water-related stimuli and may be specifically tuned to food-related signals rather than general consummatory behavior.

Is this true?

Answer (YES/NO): YES